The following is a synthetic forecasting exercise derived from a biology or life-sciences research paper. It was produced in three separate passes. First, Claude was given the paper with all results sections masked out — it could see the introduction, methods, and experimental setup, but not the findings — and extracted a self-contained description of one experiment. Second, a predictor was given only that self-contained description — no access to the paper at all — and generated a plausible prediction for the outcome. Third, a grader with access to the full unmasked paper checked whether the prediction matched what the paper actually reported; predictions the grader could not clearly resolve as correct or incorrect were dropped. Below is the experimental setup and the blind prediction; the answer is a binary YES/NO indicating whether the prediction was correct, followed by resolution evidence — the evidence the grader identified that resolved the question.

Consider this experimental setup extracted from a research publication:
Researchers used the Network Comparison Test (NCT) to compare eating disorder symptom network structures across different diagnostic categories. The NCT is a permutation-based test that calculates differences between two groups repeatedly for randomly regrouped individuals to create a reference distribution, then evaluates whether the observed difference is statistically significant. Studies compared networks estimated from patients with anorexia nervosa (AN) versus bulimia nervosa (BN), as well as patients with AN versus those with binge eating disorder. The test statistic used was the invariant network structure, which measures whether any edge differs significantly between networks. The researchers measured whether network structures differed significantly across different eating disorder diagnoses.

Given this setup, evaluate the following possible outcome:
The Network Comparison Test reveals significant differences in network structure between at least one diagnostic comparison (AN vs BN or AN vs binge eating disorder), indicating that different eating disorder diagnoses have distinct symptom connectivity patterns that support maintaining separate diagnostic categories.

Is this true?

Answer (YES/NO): NO